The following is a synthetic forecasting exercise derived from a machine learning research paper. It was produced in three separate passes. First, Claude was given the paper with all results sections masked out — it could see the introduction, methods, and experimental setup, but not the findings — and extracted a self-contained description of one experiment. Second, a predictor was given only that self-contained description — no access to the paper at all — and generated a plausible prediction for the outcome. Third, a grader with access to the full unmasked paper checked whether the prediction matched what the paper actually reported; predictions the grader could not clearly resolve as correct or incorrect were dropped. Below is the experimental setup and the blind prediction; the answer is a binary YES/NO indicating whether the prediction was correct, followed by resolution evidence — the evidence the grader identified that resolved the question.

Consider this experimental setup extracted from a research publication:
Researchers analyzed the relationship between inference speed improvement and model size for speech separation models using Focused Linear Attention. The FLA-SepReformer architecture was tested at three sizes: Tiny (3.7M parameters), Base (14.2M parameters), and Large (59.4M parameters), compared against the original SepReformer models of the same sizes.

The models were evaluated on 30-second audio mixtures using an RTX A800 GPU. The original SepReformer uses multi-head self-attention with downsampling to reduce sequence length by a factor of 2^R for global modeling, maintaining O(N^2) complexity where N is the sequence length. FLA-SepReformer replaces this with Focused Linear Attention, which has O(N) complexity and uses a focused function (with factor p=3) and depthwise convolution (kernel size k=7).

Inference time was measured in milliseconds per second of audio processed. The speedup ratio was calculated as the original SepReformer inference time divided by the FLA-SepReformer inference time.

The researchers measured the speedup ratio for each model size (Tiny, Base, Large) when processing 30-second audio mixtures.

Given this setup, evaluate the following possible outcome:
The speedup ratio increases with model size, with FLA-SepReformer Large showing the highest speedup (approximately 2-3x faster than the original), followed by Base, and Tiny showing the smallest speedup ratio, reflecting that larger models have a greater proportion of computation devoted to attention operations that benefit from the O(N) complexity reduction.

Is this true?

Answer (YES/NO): NO